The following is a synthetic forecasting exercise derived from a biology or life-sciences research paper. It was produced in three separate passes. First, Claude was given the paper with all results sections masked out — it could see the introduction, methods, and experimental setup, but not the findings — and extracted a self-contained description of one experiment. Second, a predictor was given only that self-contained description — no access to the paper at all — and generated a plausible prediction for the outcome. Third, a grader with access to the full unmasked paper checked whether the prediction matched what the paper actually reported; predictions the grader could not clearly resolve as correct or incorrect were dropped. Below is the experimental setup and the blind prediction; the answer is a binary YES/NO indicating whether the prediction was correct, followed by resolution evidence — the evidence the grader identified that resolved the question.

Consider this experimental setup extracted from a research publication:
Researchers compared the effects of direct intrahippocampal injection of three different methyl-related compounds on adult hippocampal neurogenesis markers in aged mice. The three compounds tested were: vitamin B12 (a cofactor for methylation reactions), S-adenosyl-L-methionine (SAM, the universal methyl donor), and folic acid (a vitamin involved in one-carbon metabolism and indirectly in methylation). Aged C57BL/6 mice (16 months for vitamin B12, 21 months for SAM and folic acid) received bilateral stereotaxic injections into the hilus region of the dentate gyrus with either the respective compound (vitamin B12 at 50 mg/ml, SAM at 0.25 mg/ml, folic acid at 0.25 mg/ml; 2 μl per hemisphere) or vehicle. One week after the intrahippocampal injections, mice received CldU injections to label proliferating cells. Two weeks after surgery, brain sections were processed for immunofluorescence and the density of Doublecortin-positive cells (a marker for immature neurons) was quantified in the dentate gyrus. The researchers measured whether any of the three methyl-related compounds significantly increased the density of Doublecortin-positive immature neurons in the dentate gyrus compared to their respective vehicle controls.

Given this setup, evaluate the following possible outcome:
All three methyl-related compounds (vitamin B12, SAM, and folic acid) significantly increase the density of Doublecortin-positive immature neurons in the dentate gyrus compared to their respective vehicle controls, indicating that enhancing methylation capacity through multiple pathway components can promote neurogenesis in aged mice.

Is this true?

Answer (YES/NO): NO